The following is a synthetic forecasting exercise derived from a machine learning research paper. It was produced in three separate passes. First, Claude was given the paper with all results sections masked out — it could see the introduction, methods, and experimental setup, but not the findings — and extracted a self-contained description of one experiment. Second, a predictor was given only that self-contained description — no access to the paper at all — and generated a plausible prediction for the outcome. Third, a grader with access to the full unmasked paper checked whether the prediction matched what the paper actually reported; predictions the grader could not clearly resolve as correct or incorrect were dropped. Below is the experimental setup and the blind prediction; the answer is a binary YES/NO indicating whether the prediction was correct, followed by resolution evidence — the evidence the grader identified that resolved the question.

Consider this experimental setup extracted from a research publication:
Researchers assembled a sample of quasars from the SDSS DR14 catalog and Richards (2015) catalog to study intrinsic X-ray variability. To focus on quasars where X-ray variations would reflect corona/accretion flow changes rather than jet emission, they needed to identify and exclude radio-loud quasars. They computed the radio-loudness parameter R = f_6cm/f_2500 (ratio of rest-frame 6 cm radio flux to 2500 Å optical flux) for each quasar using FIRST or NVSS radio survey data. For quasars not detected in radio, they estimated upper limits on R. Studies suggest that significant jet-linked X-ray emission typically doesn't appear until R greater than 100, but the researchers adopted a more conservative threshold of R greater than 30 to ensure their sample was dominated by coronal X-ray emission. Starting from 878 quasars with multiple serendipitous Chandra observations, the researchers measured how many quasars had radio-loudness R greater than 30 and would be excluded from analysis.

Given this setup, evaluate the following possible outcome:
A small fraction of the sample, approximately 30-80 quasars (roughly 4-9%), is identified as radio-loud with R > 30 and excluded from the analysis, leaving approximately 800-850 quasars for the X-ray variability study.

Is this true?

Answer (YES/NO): NO